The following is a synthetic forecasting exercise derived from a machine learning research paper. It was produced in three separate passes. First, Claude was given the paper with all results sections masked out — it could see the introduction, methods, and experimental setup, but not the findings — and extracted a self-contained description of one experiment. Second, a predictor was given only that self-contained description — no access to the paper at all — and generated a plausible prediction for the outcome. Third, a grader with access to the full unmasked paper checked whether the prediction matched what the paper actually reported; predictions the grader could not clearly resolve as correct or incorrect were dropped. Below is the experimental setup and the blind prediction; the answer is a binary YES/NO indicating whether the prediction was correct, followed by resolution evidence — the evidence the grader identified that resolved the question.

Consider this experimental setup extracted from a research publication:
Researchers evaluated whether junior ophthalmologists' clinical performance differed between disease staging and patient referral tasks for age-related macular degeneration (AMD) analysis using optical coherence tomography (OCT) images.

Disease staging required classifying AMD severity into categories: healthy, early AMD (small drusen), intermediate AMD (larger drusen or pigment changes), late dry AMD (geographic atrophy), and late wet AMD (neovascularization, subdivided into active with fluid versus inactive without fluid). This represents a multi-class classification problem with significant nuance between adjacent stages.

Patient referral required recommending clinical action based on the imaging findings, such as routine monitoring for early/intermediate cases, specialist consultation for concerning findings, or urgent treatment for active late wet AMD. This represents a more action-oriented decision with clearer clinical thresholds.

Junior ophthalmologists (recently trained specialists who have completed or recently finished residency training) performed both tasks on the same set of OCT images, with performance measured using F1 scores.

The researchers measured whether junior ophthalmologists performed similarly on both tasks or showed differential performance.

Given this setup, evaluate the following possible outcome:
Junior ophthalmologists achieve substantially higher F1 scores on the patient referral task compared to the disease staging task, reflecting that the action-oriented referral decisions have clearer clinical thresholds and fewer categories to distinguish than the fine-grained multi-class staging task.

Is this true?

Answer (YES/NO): NO